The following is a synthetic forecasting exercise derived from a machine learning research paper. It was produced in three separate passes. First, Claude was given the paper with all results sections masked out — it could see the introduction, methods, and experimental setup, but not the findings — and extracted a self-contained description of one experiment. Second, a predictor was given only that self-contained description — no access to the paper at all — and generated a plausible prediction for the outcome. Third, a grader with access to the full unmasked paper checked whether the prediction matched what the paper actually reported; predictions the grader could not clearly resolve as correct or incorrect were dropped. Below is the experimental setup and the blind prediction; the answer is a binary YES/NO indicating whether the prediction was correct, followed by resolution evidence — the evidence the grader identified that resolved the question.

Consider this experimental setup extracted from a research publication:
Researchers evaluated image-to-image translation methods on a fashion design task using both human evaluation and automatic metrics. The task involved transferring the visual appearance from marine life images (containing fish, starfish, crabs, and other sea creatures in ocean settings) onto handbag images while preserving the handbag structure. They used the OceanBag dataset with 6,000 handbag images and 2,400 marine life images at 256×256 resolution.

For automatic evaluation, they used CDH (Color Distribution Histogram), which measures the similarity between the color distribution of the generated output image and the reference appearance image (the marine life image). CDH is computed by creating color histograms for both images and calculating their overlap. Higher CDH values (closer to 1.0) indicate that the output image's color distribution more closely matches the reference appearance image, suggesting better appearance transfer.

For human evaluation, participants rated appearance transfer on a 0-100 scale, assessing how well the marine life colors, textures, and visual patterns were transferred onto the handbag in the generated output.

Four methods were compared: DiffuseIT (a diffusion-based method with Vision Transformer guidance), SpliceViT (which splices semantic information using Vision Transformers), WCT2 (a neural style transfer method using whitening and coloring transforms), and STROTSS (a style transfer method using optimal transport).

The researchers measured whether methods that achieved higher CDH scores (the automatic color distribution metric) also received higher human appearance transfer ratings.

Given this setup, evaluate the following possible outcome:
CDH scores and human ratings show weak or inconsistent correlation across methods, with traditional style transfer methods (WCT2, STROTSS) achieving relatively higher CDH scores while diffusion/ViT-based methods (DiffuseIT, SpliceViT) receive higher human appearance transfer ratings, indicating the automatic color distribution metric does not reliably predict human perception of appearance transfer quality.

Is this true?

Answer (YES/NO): NO